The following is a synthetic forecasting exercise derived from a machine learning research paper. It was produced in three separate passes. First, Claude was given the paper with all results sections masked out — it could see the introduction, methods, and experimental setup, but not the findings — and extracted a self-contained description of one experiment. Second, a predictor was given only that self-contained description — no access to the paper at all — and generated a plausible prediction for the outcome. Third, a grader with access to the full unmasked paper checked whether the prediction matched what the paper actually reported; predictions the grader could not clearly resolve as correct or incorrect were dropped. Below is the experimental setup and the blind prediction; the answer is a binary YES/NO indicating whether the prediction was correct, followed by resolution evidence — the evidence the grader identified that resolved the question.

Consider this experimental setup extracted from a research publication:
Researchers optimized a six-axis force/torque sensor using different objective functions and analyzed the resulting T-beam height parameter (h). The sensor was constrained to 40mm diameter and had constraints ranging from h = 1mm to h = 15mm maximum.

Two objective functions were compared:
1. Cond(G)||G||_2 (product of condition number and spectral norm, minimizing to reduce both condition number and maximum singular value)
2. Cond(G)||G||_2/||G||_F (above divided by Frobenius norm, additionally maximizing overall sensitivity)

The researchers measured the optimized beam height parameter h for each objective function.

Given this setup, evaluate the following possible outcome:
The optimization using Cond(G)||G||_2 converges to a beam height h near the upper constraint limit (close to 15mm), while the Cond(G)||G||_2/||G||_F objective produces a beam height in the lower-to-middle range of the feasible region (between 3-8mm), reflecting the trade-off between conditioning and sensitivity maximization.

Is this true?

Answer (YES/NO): YES